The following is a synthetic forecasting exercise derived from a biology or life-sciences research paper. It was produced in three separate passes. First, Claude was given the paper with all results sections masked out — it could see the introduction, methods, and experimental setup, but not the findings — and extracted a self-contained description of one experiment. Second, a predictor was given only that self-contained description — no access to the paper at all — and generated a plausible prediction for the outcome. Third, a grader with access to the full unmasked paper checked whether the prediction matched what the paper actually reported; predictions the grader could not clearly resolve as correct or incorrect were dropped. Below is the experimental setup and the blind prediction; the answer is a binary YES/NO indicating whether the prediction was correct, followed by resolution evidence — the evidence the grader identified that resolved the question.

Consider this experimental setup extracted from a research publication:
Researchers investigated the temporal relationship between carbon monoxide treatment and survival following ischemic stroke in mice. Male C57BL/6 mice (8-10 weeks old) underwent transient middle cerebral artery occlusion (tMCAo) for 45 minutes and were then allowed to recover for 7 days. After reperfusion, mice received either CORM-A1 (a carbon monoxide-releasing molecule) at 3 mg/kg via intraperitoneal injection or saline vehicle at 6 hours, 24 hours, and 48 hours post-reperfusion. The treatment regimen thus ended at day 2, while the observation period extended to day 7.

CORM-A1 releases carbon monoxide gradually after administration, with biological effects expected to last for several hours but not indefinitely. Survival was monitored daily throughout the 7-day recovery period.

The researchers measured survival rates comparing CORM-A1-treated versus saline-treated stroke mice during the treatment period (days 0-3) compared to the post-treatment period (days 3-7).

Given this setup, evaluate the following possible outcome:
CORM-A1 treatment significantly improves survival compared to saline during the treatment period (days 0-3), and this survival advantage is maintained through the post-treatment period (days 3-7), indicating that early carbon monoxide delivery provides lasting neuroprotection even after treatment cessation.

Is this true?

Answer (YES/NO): NO